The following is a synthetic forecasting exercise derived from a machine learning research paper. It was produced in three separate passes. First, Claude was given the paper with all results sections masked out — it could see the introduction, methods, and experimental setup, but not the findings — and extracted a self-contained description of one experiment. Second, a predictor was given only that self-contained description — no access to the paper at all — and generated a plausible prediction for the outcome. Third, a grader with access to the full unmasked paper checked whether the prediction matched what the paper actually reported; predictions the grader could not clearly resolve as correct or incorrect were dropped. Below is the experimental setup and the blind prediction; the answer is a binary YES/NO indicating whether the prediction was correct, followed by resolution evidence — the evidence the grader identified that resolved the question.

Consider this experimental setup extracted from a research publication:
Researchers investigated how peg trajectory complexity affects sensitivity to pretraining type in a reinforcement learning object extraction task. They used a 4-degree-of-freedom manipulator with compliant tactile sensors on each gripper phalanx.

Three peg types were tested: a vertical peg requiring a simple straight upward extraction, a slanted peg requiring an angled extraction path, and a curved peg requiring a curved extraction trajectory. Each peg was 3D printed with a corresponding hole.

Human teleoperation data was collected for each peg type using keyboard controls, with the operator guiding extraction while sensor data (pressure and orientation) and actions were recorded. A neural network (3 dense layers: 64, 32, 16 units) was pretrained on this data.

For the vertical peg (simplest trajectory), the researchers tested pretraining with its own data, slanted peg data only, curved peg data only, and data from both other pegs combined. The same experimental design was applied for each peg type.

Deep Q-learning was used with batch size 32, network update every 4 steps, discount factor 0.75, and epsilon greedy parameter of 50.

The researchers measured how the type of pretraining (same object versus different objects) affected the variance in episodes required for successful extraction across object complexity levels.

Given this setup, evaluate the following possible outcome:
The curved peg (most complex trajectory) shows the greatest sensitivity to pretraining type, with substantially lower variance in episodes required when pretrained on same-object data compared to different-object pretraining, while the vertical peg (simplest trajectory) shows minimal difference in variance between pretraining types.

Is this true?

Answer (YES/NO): NO